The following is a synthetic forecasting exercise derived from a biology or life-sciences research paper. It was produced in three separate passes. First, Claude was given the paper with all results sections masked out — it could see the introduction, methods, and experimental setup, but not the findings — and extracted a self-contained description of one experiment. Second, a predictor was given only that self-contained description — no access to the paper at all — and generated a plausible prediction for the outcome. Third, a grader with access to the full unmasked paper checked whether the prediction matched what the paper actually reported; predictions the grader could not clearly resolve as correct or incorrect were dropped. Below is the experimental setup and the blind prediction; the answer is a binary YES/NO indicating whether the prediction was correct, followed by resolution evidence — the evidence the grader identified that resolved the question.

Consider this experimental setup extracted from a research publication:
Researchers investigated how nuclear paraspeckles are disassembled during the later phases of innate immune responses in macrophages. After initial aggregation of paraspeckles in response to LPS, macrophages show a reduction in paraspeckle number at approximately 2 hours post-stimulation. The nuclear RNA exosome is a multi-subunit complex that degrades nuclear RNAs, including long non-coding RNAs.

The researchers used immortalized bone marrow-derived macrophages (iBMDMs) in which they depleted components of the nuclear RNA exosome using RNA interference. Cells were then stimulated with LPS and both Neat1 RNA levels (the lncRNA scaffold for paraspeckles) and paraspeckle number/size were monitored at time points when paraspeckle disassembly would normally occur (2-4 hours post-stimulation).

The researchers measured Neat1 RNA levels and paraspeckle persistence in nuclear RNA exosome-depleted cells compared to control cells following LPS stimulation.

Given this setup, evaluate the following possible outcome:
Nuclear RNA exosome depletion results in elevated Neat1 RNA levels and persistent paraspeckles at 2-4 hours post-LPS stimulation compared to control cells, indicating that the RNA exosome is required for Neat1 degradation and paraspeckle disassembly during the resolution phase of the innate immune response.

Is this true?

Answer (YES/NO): NO